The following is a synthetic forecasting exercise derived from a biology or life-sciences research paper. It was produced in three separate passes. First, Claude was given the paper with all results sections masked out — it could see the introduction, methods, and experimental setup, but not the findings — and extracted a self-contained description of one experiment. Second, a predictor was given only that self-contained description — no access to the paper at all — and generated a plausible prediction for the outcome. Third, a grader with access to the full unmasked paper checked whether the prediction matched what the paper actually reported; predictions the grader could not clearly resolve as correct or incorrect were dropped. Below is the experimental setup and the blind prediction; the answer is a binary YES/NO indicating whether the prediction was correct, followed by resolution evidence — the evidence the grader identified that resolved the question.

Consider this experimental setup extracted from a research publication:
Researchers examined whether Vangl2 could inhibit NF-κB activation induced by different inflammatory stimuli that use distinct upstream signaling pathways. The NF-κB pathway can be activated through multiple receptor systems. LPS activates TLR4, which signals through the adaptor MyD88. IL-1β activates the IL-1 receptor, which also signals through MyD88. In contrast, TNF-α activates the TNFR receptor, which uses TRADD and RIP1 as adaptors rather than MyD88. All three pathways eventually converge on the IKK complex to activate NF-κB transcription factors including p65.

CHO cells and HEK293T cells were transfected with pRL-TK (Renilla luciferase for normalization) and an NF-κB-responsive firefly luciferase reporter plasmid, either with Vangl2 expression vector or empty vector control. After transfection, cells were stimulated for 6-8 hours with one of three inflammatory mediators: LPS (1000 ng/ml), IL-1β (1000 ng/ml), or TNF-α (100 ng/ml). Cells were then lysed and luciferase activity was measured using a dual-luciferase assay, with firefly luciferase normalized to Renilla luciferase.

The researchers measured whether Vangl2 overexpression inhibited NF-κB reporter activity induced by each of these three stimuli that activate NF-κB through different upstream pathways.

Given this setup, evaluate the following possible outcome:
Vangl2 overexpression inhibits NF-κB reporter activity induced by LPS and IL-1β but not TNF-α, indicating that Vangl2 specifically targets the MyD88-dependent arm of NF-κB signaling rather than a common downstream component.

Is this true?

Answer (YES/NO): NO